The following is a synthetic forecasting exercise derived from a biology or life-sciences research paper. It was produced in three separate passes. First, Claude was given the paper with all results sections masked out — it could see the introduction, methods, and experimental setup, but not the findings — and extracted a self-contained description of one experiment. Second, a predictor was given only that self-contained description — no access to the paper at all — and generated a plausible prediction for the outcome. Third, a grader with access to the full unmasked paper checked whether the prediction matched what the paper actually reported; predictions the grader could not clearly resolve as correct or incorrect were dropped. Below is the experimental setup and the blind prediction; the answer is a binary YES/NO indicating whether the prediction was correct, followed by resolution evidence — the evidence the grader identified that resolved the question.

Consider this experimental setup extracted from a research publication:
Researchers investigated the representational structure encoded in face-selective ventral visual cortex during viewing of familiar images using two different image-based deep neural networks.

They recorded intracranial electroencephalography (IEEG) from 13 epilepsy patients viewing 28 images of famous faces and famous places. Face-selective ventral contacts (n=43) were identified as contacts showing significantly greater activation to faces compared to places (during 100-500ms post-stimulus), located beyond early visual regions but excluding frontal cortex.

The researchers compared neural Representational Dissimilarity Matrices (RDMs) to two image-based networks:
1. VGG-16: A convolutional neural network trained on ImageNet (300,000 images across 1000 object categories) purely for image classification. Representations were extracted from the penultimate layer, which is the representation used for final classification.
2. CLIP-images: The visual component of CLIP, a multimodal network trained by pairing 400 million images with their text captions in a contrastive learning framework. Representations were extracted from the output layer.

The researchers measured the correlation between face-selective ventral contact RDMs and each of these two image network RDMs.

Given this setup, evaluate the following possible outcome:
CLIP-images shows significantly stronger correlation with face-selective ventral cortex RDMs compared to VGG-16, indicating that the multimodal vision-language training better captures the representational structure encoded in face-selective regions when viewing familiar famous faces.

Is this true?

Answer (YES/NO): NO